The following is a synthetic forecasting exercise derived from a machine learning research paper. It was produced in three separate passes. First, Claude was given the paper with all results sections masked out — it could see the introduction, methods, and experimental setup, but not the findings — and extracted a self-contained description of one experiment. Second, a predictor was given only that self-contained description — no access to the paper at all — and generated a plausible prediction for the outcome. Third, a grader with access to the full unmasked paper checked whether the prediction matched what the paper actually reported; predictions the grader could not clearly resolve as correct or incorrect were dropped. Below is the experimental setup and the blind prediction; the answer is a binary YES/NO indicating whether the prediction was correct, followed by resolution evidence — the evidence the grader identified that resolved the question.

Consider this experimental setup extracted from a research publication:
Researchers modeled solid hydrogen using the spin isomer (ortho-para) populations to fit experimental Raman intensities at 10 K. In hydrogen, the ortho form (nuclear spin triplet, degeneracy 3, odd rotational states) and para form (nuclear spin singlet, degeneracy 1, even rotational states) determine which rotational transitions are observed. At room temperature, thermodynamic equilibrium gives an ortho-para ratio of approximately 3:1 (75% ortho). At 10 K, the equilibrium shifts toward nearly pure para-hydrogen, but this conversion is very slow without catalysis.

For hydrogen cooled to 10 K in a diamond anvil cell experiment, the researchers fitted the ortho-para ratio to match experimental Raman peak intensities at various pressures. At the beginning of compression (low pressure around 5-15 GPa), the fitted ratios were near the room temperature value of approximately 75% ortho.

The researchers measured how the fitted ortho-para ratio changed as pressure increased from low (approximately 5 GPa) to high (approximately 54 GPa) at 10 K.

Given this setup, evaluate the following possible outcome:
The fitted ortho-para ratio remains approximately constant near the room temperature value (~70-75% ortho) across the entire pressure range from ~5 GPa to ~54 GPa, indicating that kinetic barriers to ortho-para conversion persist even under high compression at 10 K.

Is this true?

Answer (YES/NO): NO